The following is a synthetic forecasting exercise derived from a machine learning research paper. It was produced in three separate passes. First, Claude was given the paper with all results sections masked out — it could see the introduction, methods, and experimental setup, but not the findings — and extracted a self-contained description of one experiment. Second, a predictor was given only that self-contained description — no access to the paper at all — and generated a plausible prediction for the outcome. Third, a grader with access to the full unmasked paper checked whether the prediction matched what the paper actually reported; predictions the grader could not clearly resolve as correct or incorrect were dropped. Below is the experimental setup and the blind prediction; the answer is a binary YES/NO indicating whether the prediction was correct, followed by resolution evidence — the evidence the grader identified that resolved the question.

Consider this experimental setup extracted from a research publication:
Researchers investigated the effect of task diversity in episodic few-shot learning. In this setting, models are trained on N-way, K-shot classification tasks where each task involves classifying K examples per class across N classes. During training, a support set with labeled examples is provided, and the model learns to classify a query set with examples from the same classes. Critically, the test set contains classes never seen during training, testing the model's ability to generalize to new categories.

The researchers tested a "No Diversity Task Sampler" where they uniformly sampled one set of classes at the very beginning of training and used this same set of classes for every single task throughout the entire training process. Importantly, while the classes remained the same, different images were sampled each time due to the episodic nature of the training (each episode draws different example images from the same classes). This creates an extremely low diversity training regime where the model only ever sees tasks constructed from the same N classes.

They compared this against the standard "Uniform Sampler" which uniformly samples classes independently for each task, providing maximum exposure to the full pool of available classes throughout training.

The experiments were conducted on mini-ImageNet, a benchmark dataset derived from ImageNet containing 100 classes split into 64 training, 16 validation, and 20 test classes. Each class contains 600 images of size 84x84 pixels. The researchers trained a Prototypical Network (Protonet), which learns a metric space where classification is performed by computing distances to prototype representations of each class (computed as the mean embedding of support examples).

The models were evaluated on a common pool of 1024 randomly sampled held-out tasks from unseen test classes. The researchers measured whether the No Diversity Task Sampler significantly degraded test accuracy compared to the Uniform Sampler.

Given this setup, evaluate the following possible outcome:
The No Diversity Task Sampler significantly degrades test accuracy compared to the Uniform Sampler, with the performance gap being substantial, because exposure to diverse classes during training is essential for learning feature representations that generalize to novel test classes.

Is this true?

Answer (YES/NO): NO